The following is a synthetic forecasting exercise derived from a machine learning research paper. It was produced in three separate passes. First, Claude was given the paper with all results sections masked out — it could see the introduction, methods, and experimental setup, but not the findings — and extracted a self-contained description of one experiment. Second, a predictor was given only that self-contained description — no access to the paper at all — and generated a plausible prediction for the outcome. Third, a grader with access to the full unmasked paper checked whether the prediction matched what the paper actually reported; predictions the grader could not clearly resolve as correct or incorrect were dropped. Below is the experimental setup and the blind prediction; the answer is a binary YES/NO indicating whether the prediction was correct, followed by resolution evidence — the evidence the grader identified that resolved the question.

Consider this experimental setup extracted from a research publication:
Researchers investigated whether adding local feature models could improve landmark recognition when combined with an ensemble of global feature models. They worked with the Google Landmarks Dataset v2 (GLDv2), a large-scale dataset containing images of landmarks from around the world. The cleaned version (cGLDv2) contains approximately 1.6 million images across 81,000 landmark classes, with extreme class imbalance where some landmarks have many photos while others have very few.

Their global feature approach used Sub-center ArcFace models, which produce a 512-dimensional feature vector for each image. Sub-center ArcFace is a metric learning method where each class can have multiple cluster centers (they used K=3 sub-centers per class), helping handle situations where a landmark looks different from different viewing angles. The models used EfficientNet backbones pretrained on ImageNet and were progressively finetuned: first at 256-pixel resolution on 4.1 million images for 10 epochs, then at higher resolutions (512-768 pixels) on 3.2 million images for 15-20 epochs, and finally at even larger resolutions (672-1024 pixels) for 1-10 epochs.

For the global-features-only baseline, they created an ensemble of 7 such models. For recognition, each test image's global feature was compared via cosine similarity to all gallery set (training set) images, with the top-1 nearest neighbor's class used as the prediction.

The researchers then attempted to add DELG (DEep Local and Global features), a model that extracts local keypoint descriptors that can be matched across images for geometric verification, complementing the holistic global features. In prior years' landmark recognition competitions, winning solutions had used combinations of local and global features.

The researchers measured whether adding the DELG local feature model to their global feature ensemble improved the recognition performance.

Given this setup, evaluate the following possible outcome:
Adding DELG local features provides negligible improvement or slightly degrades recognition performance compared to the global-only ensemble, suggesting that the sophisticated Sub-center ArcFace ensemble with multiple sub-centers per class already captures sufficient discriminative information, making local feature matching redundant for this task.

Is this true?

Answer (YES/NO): YES